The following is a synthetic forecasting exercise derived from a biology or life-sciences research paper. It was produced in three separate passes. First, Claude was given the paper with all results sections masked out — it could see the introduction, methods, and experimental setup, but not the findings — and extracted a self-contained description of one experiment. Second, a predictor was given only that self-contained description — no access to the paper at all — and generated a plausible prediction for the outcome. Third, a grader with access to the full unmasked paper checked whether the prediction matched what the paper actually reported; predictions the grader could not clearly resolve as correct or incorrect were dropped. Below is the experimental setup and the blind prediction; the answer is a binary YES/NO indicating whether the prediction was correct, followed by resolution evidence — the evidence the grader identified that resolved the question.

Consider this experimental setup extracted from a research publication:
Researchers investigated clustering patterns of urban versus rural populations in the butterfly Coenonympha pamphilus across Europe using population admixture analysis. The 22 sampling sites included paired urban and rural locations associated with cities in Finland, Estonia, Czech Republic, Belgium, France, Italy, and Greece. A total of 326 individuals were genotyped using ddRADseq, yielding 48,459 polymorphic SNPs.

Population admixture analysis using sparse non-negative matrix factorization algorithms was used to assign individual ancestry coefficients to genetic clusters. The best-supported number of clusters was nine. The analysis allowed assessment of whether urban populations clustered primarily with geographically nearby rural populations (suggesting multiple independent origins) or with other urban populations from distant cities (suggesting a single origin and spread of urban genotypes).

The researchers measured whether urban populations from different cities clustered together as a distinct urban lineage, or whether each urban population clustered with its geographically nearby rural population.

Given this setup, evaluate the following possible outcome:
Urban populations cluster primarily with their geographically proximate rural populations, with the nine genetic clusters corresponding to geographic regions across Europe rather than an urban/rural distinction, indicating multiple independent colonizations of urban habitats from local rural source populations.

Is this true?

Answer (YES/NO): YES